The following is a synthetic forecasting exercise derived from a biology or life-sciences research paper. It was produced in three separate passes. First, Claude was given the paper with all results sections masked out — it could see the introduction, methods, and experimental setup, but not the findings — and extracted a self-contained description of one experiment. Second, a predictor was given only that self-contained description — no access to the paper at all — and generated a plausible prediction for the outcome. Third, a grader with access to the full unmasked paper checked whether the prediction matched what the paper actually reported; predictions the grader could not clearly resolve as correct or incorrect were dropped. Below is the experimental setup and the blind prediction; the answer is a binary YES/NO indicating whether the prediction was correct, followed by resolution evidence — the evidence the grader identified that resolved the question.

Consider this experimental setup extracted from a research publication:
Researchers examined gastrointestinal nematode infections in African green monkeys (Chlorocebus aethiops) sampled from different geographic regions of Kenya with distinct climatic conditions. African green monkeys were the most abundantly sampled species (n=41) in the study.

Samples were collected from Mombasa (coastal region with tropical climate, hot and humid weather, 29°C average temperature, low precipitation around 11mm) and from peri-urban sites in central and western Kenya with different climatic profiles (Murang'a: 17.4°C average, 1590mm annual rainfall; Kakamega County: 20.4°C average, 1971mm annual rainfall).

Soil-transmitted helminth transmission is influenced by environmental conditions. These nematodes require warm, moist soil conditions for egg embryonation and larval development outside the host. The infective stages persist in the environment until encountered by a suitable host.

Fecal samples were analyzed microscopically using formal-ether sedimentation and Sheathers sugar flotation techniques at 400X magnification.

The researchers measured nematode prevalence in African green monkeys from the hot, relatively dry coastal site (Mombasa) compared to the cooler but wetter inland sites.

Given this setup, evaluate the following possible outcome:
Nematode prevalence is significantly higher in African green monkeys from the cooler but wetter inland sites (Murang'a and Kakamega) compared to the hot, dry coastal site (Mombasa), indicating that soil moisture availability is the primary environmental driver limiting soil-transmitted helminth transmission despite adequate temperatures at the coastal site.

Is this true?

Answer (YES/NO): NO